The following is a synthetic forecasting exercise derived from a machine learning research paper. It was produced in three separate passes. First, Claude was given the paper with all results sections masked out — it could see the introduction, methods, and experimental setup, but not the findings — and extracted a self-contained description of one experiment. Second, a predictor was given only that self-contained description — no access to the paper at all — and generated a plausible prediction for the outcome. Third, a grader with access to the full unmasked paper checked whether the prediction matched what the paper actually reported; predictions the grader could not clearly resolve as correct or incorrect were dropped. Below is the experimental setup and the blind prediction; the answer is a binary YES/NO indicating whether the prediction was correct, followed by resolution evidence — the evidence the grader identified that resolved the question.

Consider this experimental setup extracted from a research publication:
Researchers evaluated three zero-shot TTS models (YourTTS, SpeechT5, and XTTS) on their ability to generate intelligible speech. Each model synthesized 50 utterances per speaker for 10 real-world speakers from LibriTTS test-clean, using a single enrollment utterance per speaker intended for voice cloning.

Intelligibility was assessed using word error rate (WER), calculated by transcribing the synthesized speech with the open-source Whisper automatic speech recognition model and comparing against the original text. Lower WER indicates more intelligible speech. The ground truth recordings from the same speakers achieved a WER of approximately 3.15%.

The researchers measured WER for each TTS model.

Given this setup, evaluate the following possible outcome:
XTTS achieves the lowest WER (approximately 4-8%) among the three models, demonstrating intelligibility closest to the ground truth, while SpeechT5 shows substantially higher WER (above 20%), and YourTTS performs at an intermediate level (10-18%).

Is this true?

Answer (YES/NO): NO